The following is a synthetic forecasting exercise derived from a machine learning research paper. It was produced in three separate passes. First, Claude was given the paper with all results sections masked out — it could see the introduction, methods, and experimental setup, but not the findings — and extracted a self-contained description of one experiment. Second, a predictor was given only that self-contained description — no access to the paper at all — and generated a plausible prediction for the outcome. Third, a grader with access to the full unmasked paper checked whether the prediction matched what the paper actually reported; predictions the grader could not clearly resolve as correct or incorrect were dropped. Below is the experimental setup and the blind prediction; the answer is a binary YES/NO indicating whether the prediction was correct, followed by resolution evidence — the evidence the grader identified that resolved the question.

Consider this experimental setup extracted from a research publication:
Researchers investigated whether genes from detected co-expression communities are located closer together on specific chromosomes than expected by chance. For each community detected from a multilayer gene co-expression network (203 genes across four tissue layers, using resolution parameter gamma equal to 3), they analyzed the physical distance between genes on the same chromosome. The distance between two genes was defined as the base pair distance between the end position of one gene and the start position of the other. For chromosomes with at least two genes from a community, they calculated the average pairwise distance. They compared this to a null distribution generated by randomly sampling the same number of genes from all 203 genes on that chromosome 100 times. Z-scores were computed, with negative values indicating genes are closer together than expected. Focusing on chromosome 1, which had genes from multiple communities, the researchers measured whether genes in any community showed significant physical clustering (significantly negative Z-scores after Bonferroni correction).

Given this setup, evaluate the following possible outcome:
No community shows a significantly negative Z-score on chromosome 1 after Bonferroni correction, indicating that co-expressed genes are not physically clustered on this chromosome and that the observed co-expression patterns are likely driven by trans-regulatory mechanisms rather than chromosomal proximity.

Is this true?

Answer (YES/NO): NO